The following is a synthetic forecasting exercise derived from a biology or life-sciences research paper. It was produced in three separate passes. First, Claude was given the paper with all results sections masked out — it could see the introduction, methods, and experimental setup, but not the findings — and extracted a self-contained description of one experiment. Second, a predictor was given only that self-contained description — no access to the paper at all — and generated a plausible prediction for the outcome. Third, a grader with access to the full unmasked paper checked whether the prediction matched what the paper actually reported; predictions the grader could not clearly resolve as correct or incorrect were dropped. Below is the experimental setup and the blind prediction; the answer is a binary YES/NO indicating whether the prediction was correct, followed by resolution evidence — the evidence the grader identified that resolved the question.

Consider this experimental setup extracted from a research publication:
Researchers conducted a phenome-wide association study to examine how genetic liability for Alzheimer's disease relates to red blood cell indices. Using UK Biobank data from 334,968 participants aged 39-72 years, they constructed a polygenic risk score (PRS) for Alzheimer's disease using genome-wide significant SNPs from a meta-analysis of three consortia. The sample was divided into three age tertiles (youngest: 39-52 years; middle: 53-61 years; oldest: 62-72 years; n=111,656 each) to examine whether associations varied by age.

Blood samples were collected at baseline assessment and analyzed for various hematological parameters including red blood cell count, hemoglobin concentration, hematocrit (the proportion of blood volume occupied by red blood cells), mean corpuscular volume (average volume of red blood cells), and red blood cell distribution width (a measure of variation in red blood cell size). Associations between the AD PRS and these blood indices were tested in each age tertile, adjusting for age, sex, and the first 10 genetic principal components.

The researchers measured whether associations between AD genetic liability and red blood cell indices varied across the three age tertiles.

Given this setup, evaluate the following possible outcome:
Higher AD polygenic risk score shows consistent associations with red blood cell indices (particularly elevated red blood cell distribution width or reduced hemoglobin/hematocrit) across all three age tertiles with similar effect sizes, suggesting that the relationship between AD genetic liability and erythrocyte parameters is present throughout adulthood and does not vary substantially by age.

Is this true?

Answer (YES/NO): NO